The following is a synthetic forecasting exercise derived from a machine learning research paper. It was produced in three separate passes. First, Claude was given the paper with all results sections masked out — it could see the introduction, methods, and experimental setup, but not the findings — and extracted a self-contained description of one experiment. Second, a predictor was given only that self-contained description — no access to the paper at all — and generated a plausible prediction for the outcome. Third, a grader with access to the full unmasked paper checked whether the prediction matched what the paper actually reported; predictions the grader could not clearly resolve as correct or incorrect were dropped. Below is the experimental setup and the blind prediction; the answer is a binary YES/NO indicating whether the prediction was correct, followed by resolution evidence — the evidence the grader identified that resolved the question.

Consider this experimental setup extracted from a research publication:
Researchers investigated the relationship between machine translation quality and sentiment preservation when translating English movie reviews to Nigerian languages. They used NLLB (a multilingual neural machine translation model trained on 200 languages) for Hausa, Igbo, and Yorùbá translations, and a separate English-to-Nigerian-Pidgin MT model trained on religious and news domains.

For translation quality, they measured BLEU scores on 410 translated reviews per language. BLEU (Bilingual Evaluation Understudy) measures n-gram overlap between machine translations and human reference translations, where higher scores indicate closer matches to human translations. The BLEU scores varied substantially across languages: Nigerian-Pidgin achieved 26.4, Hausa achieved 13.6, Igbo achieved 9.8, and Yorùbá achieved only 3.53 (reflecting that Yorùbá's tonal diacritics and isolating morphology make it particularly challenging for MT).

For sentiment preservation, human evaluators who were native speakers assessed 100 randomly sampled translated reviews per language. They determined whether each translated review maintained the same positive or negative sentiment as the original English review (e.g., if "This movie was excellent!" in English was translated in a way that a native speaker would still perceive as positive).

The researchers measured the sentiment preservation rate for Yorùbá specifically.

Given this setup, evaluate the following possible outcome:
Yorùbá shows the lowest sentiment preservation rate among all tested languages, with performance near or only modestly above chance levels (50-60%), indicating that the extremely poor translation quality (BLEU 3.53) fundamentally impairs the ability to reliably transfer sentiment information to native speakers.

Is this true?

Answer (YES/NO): NO